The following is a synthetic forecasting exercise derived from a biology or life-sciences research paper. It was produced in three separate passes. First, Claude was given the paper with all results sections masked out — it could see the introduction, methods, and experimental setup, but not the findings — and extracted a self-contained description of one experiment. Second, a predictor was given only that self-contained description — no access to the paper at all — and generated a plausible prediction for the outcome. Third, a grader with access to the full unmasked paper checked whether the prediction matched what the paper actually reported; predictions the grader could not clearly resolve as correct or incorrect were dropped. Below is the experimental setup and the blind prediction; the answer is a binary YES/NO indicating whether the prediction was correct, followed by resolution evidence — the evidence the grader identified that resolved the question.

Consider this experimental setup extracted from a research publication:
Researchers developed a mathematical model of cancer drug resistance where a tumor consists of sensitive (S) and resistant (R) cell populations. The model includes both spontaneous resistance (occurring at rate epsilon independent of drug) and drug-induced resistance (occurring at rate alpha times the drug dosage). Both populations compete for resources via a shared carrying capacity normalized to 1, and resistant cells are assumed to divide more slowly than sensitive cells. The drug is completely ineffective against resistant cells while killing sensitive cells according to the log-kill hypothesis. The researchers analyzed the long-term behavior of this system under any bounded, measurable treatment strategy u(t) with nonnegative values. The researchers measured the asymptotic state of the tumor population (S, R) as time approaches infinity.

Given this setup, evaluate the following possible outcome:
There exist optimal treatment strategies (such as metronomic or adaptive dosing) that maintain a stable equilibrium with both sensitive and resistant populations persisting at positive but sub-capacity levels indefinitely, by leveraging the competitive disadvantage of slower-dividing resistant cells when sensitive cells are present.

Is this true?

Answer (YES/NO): NO